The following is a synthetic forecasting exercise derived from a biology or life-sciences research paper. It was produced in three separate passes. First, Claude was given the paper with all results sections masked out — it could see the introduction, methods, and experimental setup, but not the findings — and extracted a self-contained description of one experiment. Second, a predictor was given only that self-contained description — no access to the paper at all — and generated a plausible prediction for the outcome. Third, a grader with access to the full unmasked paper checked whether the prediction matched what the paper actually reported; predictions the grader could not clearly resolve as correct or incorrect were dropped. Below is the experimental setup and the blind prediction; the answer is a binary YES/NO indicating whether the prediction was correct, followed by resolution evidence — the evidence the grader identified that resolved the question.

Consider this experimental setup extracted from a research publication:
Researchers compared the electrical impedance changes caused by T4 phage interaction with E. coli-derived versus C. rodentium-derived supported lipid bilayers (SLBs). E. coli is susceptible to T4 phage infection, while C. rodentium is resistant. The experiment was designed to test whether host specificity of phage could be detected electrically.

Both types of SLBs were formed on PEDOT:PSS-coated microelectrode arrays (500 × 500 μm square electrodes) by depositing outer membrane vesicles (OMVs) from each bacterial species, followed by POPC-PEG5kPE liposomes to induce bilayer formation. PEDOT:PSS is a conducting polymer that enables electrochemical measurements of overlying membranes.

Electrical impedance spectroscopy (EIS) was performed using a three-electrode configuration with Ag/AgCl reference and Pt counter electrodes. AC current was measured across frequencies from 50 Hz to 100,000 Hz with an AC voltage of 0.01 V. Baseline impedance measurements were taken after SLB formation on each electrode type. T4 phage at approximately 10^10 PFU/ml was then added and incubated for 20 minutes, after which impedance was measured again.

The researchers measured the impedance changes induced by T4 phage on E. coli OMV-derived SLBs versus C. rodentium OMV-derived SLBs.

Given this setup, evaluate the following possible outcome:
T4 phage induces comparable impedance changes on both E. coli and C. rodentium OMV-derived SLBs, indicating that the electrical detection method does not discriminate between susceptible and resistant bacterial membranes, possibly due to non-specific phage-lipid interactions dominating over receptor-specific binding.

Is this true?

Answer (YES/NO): NO